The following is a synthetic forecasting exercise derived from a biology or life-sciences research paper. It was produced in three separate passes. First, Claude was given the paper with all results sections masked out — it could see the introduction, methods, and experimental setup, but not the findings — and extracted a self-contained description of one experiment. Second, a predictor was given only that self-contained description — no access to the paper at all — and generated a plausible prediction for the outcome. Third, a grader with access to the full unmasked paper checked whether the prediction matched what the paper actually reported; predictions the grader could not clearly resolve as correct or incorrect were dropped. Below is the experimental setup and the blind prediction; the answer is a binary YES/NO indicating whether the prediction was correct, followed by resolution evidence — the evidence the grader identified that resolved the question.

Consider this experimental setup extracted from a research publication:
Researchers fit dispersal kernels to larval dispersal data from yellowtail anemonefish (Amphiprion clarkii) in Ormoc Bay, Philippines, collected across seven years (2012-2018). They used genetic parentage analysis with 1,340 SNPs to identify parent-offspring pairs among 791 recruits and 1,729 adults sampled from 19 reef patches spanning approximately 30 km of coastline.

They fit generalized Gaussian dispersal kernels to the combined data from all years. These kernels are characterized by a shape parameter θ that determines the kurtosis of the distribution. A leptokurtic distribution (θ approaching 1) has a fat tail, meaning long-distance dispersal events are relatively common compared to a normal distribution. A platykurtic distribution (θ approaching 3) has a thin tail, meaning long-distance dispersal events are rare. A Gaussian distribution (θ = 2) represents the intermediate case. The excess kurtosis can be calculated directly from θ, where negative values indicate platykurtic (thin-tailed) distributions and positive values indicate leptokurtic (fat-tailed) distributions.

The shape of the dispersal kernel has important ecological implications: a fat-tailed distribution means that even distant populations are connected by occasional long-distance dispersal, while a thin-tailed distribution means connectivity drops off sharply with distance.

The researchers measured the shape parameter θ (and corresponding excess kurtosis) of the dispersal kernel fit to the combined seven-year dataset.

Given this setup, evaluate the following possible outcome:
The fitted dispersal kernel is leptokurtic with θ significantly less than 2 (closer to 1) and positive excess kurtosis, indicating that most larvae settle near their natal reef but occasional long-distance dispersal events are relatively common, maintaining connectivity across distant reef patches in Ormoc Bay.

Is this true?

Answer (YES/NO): NO